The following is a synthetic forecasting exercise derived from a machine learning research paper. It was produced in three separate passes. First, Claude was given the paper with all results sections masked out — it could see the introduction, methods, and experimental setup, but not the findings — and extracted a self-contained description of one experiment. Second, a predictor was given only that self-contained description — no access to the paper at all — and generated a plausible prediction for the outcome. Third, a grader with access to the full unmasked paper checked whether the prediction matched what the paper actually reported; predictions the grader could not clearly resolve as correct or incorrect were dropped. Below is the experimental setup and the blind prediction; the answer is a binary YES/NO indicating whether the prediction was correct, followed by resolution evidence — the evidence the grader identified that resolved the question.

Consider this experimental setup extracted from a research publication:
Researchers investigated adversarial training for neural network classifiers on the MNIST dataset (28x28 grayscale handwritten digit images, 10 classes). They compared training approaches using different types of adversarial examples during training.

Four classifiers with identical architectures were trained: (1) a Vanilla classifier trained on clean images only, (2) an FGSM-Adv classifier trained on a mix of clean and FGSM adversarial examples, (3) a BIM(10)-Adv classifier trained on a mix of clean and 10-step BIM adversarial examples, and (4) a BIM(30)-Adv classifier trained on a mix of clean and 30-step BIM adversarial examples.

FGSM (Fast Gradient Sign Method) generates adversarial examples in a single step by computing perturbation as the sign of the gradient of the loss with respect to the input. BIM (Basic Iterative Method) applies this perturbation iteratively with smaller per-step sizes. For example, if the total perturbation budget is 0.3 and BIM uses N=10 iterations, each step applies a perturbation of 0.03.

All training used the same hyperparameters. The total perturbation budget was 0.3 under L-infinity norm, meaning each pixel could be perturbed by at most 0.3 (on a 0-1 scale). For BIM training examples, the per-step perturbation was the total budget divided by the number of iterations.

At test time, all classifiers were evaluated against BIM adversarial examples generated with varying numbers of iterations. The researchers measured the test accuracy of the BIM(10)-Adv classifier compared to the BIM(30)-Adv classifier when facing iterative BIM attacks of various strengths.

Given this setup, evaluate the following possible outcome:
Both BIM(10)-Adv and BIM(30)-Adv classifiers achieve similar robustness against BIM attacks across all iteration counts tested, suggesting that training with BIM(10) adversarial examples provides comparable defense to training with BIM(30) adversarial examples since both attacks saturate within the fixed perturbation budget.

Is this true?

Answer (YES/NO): YES